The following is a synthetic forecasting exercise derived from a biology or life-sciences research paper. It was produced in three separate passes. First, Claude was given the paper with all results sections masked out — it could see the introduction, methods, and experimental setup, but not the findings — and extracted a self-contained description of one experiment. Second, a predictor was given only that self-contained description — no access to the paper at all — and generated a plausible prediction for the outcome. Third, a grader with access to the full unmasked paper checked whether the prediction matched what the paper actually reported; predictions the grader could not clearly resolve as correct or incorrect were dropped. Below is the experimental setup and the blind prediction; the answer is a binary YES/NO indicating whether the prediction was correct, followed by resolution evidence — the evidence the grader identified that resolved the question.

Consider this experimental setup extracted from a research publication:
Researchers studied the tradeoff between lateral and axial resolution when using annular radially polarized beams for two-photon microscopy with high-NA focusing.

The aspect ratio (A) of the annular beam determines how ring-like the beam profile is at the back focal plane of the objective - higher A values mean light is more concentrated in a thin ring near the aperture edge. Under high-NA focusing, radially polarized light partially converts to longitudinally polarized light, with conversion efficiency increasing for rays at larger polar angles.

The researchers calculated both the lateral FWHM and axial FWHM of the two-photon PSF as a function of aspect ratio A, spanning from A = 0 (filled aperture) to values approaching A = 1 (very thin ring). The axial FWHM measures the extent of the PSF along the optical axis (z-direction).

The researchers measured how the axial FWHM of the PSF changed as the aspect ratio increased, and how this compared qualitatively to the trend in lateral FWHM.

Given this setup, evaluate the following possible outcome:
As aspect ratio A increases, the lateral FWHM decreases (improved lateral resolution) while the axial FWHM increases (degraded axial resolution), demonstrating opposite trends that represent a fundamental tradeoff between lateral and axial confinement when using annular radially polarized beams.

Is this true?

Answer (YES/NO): YES